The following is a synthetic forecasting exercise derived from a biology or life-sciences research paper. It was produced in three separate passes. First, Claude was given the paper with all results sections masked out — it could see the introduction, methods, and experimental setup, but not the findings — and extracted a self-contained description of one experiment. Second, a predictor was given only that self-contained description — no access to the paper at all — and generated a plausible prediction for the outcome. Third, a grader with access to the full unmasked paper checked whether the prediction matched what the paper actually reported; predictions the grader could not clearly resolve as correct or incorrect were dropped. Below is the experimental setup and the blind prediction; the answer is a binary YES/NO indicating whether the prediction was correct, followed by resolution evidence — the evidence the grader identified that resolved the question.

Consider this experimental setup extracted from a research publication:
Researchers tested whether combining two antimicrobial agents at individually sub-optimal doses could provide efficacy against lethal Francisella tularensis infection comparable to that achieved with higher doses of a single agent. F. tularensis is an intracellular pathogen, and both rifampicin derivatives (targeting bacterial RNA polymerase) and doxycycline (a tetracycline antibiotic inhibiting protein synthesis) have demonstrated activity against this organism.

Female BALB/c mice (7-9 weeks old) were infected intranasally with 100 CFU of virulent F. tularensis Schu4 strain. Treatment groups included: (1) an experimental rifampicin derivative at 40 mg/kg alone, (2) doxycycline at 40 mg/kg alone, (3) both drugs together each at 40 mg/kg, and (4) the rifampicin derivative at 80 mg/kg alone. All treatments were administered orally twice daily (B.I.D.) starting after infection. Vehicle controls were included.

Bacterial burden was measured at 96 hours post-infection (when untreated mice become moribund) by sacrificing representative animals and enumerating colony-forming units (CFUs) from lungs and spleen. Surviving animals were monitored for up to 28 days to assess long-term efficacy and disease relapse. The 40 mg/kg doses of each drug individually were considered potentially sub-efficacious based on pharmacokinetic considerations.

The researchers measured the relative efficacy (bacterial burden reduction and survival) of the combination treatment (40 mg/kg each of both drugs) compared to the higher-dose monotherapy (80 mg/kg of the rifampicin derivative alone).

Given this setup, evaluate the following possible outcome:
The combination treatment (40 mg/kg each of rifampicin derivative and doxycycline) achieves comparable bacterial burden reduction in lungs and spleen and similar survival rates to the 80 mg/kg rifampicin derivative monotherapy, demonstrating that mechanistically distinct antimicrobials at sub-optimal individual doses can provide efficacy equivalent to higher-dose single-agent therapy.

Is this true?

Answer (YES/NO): YES